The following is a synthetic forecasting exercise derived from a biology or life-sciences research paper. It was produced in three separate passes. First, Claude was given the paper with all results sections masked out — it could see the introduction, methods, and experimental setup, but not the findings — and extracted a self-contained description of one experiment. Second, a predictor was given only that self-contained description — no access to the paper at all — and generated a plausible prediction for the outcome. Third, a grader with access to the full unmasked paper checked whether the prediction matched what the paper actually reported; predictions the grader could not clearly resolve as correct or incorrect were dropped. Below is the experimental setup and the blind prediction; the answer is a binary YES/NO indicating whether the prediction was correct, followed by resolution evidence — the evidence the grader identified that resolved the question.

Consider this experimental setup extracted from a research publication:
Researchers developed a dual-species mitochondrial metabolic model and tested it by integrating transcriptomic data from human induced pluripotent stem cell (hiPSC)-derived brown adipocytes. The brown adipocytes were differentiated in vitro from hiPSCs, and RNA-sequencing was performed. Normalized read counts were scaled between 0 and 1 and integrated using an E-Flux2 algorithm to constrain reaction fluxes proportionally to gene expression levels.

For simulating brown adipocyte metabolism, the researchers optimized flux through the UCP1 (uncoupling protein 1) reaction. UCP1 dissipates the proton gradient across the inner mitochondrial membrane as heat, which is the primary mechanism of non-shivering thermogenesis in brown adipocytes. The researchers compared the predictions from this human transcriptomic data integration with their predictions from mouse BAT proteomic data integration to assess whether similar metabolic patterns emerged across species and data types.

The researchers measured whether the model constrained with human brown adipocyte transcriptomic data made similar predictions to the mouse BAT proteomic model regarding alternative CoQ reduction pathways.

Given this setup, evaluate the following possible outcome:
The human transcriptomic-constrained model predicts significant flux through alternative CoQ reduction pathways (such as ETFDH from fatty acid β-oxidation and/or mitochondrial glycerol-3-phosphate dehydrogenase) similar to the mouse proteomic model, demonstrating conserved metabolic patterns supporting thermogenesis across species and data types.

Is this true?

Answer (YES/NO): NO